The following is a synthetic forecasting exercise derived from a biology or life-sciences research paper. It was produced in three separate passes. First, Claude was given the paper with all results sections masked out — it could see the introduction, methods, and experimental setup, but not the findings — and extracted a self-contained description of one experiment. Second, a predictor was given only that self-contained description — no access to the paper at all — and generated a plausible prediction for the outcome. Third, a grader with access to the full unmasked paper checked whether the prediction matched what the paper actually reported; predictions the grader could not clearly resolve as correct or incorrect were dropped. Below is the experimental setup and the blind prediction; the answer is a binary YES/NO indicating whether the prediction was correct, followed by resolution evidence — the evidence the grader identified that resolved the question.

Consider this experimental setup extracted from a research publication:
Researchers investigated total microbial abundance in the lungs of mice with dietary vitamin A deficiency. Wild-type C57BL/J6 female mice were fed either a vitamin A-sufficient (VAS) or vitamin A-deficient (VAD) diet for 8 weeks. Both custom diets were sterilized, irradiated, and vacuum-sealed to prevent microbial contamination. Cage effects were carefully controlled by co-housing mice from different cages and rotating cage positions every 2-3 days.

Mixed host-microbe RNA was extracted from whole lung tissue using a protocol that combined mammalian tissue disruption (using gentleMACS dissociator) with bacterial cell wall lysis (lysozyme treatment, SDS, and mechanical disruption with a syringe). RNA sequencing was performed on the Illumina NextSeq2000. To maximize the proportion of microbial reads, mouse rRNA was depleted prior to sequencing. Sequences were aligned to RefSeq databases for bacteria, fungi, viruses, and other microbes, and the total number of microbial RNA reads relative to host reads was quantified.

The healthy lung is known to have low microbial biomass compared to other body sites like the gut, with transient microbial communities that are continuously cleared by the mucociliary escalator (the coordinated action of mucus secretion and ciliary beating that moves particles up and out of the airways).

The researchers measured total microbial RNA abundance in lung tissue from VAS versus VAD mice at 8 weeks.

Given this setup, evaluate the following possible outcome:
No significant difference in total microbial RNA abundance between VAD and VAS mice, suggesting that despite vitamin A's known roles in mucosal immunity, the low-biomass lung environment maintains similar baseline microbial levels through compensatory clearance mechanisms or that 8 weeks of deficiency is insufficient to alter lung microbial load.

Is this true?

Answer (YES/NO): NO